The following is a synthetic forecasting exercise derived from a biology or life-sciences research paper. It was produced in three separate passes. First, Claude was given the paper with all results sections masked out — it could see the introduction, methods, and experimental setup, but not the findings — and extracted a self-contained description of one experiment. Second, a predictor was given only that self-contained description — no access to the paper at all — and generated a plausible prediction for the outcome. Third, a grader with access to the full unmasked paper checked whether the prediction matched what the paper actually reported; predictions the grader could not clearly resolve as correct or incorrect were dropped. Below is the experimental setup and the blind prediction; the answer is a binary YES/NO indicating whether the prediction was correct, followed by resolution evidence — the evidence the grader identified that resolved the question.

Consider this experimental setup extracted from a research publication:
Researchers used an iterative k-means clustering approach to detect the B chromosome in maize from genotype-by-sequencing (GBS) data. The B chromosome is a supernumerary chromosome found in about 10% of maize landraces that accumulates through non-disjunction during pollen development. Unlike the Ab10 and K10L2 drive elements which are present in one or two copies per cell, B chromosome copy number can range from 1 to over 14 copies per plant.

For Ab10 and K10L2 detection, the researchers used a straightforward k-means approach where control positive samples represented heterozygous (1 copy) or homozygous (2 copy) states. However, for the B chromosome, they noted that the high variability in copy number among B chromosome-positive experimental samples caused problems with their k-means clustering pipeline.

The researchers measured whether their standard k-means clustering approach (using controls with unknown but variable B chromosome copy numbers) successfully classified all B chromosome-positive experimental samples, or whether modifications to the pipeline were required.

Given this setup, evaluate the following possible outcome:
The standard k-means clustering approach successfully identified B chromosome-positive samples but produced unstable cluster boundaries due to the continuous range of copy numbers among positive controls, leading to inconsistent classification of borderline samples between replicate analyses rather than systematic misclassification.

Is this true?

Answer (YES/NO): NO